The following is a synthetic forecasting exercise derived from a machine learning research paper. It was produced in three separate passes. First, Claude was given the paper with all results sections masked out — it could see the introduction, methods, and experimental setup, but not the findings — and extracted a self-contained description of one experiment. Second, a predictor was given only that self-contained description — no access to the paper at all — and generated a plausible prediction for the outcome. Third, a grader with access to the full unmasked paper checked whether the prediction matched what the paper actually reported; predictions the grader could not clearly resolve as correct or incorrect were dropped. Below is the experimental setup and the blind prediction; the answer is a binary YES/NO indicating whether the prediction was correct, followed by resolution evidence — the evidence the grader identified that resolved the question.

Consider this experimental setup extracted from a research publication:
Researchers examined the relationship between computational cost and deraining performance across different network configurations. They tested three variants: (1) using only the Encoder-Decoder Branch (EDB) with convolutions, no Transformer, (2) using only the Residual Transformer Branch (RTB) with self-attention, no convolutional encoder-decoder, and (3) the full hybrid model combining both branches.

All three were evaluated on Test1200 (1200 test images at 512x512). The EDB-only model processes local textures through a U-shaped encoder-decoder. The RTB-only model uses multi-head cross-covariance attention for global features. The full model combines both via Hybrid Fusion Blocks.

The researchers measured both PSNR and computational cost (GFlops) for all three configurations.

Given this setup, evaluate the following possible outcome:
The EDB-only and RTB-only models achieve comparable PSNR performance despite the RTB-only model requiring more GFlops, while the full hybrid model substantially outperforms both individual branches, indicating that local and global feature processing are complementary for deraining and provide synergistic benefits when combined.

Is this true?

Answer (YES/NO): NO